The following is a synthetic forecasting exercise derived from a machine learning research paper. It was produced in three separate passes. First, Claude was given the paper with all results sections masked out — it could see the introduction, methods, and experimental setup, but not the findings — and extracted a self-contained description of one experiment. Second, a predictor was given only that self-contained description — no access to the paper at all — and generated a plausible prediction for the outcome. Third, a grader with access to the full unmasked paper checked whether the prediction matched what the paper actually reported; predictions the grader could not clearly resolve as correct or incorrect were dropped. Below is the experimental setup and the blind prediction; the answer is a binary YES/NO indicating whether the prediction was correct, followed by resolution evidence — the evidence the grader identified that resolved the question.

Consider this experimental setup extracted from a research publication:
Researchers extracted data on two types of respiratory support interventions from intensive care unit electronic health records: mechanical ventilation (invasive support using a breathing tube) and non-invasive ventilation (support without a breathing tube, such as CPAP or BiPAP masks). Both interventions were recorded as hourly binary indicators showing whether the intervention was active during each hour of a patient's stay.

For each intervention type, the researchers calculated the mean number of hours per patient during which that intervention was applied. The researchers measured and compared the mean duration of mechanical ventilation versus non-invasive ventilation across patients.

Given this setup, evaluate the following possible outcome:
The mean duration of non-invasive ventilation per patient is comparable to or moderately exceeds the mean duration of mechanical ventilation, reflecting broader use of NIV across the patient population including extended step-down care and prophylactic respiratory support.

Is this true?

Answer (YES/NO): NO